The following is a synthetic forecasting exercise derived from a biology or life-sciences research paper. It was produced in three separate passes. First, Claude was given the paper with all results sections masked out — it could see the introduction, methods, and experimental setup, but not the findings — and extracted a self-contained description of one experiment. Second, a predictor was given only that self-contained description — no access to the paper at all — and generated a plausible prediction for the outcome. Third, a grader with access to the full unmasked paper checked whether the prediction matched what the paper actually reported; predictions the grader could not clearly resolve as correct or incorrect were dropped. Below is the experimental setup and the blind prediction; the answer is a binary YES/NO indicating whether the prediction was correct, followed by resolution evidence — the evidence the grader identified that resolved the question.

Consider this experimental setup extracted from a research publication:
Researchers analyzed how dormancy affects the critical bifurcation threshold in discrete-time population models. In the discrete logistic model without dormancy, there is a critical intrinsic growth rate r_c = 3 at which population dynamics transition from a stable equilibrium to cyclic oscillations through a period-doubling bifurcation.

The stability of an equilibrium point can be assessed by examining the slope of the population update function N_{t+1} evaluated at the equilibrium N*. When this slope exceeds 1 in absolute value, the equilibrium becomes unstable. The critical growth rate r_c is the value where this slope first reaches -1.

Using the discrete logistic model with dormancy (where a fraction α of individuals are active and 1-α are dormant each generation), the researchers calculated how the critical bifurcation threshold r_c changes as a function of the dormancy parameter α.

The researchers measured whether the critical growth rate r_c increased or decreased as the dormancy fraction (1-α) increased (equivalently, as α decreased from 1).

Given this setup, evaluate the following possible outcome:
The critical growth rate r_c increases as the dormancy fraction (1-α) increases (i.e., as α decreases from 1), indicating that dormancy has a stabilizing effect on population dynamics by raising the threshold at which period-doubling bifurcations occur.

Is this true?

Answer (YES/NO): YES